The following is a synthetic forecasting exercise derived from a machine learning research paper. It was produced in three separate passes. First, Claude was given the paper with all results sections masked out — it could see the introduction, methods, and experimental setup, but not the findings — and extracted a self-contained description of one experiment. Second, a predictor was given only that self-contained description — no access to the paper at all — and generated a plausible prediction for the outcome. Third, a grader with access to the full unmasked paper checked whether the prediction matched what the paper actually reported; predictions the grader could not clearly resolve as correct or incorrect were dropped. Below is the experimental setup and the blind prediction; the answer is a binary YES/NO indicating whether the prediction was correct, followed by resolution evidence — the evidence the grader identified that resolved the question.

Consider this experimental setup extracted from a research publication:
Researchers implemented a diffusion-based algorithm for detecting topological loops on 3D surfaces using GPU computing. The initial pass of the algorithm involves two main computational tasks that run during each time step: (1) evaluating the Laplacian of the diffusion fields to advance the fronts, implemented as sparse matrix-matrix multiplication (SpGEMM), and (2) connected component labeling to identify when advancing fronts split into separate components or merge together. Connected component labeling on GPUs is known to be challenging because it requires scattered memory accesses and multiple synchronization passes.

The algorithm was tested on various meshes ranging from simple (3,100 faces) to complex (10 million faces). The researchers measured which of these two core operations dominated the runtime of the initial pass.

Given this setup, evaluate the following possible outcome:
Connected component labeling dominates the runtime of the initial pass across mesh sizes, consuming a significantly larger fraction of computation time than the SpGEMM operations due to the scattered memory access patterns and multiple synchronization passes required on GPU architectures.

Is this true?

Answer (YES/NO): NO